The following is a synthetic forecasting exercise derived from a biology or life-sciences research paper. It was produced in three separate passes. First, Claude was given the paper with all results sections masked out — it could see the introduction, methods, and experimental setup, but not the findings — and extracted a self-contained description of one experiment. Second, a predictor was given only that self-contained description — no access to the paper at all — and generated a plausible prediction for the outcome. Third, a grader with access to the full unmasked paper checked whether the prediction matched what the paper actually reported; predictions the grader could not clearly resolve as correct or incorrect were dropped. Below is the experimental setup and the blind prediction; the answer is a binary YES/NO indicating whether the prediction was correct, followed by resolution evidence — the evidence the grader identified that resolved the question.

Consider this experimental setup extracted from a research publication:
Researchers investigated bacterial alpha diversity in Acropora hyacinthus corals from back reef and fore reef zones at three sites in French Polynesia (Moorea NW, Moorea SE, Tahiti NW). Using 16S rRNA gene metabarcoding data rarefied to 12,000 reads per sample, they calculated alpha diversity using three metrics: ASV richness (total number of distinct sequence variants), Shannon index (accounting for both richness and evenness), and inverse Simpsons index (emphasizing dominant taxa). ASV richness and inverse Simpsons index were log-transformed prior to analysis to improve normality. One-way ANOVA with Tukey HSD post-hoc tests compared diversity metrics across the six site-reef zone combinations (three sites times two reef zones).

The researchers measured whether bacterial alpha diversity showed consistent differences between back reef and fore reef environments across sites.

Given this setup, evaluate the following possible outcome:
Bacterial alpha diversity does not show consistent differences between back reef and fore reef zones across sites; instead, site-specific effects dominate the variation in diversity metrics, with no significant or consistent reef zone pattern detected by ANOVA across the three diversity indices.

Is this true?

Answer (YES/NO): NO